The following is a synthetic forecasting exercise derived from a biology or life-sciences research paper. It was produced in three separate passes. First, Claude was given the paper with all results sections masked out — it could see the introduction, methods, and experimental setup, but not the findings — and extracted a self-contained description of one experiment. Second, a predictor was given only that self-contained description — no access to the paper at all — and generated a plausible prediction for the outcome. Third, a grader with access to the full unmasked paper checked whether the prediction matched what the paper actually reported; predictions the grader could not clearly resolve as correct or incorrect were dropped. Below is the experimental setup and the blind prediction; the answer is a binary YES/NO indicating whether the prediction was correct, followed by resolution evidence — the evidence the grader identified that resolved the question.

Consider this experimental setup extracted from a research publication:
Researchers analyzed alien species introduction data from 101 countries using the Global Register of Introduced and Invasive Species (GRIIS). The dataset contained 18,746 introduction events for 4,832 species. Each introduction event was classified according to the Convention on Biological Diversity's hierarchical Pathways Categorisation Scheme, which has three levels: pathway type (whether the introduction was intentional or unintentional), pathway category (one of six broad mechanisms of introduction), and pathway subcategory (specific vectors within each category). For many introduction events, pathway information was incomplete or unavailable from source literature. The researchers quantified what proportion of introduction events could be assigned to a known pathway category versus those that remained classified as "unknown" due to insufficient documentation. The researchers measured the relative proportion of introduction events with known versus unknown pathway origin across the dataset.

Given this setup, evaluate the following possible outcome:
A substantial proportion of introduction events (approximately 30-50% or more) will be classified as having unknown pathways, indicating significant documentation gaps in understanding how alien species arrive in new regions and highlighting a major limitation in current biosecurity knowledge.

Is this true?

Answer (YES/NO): YES